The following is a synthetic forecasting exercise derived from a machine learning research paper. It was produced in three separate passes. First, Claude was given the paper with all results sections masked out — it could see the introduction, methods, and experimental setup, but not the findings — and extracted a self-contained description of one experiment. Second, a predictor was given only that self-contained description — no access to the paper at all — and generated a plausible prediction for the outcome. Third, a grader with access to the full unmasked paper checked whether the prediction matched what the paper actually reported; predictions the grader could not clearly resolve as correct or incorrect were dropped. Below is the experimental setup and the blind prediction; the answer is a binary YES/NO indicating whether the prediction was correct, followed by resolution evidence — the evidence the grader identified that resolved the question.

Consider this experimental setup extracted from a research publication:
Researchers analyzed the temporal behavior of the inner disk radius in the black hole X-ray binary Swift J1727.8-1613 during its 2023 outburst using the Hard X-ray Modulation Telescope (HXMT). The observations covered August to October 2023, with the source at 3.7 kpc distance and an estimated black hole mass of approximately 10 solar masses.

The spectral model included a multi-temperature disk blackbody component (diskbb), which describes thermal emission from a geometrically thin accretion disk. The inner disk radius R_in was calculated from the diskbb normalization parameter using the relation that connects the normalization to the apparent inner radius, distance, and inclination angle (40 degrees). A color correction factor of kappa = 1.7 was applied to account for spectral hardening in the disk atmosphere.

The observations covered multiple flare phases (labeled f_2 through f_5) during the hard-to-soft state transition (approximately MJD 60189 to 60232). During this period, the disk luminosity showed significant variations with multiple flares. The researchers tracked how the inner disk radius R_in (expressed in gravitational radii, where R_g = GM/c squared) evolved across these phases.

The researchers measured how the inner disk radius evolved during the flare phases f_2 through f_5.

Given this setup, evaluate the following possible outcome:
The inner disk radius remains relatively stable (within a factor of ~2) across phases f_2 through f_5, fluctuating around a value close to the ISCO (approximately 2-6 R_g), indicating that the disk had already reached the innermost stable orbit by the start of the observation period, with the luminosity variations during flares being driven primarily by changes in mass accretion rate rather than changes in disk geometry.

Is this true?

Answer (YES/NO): NO